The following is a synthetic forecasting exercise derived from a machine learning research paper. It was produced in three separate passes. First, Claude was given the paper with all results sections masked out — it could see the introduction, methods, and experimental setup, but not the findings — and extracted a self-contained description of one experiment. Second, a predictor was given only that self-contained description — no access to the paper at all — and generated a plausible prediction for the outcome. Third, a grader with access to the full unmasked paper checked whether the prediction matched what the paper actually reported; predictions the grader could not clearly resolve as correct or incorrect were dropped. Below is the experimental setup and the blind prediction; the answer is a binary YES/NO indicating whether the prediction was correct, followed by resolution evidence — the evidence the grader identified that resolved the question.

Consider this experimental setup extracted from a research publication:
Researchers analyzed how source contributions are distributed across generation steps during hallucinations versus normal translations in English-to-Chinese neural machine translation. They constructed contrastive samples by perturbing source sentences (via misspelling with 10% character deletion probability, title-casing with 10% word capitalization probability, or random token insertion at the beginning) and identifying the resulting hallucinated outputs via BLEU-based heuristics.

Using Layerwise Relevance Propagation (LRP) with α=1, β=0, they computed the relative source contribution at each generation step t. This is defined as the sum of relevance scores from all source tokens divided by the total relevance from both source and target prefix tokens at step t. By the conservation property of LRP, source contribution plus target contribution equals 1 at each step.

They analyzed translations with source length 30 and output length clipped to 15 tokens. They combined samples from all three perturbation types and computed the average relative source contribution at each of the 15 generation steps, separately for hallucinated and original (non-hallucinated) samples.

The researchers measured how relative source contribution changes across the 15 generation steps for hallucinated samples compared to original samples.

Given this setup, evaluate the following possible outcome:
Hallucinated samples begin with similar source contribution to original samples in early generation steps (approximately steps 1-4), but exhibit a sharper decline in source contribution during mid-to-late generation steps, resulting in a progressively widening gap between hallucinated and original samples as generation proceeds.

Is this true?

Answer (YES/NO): NO